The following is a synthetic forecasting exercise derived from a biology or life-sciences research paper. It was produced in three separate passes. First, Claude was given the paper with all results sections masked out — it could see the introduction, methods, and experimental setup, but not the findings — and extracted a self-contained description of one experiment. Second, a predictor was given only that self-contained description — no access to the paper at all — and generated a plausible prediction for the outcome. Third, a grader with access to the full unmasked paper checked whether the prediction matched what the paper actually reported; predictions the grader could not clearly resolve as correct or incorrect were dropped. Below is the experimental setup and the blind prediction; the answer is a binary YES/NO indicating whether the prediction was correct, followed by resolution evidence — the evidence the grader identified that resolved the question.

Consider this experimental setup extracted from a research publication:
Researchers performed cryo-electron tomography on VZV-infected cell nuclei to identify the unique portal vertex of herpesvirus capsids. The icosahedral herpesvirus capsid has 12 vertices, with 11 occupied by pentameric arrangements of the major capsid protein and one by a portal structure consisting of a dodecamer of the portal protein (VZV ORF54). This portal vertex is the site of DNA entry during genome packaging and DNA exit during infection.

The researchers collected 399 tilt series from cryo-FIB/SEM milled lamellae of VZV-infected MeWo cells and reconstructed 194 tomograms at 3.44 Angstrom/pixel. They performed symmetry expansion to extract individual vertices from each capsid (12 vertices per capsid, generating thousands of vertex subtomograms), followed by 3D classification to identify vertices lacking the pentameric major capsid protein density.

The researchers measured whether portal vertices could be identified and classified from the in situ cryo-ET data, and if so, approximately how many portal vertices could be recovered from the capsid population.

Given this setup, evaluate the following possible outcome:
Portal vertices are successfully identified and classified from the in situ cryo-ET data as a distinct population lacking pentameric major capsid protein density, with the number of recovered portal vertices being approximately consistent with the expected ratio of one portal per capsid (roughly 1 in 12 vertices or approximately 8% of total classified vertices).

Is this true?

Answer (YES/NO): NO